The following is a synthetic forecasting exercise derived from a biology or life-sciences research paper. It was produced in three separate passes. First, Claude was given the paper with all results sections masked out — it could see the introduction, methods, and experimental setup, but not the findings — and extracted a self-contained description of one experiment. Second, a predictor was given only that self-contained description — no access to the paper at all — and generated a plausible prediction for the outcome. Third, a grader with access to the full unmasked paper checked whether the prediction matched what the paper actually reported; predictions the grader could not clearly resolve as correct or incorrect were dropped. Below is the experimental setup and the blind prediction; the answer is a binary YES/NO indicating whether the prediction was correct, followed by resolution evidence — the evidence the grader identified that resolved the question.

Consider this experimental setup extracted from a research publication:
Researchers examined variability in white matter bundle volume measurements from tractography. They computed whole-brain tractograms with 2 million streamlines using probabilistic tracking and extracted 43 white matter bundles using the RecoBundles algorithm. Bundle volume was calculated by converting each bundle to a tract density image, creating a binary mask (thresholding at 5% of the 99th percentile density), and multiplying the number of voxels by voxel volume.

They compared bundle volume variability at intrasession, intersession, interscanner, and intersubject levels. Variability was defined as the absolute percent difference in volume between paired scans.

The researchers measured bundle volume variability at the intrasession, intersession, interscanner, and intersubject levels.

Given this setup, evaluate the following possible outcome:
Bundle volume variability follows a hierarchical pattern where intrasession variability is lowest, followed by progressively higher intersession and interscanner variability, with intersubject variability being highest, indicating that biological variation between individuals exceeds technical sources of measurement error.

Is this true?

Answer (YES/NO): NO